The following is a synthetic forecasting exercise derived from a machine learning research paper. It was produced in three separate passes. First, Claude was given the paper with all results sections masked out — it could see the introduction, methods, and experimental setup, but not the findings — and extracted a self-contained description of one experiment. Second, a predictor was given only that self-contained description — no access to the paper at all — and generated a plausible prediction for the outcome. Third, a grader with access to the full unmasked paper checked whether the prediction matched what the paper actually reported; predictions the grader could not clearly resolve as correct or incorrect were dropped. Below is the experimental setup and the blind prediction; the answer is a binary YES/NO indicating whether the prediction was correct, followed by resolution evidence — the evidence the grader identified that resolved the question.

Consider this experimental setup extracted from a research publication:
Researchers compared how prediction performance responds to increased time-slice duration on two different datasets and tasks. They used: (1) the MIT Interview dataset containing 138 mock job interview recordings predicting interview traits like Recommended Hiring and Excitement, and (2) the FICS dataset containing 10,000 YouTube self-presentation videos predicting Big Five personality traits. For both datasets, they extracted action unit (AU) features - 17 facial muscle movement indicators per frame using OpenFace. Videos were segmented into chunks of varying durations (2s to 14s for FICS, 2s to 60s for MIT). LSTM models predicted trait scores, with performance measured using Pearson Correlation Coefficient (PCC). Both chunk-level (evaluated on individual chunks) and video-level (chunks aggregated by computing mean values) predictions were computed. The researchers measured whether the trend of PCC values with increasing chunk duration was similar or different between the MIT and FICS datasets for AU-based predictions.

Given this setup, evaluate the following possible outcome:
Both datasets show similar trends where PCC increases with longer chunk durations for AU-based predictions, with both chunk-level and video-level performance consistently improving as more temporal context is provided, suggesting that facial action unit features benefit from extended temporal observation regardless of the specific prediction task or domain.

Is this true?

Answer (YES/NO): NO